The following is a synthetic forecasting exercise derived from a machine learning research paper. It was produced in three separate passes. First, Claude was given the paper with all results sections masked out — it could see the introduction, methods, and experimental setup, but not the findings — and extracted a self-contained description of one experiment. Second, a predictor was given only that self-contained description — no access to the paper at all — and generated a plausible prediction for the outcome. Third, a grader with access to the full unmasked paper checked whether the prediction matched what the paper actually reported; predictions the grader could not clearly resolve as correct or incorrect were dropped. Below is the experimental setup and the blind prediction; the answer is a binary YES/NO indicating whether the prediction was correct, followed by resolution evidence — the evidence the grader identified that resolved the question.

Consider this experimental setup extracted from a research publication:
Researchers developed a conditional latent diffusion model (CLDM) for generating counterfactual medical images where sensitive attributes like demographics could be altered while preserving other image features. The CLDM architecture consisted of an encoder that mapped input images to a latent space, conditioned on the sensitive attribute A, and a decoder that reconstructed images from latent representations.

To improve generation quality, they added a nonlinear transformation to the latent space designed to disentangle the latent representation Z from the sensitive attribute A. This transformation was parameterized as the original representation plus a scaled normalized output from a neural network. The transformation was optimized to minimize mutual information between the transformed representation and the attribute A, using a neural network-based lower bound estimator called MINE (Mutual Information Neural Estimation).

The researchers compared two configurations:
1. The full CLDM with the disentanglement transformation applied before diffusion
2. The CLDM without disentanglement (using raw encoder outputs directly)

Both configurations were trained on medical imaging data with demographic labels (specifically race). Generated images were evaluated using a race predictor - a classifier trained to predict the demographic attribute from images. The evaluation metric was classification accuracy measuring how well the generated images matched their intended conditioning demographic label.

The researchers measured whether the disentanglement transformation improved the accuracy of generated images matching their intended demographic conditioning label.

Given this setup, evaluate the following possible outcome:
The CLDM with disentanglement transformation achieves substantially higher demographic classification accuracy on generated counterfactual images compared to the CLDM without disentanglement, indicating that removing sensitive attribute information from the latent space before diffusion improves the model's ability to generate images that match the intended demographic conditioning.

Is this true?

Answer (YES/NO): YES